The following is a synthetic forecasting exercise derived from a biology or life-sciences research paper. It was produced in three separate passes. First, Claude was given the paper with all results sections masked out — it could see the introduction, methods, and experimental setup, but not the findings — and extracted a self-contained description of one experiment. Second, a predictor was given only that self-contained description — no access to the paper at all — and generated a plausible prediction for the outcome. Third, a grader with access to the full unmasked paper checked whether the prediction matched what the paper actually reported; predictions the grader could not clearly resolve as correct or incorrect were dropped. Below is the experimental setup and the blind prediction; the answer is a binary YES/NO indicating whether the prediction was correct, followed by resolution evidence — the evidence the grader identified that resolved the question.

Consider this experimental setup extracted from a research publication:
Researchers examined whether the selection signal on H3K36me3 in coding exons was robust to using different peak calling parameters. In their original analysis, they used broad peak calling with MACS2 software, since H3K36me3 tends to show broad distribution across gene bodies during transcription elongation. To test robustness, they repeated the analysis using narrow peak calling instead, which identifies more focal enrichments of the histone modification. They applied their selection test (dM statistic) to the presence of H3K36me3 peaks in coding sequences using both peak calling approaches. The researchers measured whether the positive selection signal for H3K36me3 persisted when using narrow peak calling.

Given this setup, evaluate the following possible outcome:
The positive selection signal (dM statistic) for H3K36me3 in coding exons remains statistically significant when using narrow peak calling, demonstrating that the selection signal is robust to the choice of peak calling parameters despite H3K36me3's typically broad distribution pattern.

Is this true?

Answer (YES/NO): YES